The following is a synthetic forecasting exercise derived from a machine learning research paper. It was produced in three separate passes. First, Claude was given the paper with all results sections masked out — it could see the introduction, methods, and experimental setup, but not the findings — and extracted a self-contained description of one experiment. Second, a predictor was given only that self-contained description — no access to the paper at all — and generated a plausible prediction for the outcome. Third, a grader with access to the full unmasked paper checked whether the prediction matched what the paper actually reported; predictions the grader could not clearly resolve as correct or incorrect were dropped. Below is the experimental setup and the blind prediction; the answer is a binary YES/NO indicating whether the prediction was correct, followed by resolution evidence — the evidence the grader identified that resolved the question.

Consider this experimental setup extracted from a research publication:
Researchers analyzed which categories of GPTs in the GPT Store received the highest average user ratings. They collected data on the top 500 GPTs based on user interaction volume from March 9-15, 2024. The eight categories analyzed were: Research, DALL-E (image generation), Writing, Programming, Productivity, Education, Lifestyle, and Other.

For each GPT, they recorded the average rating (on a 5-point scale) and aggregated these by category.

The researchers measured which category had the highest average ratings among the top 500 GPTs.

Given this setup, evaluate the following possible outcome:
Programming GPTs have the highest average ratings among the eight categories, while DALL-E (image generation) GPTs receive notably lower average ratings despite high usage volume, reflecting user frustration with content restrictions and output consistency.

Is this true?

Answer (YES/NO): YES